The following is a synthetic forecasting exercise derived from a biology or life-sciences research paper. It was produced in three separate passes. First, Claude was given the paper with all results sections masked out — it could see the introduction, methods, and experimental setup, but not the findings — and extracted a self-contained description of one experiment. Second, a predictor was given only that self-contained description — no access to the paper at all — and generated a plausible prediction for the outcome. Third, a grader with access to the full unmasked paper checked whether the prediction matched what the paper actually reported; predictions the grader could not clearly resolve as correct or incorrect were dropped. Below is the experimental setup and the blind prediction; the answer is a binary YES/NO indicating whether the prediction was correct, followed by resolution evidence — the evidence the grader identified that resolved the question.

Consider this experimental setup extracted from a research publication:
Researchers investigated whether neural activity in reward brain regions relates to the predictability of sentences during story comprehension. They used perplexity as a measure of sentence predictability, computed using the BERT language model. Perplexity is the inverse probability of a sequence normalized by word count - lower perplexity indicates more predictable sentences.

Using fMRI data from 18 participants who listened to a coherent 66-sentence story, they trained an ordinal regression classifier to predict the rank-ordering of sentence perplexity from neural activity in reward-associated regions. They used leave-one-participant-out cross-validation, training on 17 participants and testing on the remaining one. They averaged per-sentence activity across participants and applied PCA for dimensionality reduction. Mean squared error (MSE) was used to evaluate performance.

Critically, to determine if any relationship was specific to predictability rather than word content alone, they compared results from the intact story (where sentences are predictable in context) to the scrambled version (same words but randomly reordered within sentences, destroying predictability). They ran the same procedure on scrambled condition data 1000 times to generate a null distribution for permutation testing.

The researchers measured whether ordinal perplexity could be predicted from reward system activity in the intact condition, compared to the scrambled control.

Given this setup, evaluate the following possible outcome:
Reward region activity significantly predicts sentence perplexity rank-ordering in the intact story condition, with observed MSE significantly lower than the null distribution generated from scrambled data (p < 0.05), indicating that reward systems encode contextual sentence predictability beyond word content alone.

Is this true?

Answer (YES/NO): YES